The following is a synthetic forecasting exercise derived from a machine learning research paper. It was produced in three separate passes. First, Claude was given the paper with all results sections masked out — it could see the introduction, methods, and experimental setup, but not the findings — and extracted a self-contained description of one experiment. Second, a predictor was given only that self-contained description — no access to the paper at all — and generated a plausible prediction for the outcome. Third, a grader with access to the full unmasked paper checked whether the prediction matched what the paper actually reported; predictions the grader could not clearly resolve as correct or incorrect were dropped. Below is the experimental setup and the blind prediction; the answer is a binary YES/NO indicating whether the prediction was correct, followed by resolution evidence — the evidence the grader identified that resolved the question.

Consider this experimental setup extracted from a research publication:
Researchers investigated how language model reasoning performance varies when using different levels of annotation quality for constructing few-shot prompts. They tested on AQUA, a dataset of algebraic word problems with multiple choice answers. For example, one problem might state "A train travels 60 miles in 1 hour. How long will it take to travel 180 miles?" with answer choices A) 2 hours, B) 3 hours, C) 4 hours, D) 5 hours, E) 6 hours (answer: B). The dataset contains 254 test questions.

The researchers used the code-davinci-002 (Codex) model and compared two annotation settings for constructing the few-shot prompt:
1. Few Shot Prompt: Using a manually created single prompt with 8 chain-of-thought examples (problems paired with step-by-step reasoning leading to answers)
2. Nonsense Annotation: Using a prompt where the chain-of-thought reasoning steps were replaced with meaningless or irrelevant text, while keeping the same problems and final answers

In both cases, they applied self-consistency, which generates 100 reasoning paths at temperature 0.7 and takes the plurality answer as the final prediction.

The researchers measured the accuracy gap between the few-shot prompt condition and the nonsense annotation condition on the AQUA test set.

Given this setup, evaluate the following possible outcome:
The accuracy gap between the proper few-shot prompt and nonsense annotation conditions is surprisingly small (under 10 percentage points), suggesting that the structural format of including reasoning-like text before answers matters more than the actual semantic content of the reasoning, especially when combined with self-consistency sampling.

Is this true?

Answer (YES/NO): YES